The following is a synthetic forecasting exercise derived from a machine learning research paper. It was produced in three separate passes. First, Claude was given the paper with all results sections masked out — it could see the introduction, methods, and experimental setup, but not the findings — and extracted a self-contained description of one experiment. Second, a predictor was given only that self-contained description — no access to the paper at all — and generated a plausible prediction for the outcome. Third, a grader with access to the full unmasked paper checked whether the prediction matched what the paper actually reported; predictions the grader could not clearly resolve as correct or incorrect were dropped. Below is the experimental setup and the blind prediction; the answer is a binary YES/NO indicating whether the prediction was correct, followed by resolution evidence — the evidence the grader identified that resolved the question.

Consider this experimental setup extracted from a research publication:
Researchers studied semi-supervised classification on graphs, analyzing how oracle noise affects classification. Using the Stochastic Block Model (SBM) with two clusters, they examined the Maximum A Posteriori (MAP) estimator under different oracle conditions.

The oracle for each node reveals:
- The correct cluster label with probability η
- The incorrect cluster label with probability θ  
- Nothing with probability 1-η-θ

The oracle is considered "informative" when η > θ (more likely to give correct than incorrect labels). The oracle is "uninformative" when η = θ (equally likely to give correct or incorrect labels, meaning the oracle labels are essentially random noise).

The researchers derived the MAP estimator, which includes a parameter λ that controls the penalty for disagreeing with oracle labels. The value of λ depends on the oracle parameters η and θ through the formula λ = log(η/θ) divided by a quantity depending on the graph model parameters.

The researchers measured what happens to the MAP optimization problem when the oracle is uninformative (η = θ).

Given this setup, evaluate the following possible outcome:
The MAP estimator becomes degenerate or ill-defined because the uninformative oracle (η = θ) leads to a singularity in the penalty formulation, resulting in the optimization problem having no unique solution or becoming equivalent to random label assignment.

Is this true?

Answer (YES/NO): NO